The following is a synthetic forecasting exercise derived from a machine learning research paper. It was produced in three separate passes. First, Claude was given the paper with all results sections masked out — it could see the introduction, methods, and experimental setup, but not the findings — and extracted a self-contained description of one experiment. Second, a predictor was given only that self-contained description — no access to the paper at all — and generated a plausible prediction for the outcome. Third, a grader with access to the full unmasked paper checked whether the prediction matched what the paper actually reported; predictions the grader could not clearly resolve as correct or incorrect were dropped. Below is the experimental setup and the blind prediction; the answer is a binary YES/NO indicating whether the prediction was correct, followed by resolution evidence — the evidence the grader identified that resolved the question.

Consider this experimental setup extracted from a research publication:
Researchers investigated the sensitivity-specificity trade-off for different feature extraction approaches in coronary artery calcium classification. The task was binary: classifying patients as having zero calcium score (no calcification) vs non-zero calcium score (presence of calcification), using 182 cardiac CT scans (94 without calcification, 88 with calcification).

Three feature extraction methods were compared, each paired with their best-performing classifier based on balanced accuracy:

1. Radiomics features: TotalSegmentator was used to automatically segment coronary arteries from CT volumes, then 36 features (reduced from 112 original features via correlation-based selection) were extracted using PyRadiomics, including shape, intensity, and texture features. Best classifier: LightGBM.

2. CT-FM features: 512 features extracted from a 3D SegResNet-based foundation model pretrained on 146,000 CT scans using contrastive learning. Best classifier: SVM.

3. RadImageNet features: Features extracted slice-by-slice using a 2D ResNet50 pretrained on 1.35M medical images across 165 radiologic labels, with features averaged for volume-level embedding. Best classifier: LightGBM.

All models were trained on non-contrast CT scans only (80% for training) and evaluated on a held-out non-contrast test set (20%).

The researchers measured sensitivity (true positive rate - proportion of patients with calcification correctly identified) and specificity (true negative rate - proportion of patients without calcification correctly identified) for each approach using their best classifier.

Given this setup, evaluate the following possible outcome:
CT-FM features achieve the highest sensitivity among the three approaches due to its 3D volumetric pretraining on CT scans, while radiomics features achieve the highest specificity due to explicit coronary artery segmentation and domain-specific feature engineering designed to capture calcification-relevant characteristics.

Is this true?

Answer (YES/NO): NO